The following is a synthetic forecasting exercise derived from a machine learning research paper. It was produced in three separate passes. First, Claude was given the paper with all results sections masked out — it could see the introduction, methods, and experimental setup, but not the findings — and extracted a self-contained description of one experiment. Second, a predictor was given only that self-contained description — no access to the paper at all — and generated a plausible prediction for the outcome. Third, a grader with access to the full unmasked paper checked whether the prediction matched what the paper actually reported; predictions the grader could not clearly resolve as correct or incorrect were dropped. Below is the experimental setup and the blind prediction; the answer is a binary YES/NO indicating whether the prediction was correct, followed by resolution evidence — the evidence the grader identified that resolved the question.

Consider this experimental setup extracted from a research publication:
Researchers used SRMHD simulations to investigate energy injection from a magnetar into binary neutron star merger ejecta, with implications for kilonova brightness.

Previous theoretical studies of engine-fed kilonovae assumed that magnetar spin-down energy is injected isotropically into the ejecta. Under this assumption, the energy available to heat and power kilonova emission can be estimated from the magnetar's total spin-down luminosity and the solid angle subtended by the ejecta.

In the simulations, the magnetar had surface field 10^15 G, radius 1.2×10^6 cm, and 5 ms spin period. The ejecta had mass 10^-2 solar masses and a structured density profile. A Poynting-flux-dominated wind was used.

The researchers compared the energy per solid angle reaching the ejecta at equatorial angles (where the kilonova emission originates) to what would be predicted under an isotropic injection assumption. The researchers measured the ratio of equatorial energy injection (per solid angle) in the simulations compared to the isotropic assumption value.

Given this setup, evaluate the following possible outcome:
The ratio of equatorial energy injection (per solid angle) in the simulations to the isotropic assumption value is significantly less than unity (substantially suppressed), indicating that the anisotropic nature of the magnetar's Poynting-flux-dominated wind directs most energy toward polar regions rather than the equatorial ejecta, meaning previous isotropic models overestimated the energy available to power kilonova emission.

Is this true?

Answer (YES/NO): YES